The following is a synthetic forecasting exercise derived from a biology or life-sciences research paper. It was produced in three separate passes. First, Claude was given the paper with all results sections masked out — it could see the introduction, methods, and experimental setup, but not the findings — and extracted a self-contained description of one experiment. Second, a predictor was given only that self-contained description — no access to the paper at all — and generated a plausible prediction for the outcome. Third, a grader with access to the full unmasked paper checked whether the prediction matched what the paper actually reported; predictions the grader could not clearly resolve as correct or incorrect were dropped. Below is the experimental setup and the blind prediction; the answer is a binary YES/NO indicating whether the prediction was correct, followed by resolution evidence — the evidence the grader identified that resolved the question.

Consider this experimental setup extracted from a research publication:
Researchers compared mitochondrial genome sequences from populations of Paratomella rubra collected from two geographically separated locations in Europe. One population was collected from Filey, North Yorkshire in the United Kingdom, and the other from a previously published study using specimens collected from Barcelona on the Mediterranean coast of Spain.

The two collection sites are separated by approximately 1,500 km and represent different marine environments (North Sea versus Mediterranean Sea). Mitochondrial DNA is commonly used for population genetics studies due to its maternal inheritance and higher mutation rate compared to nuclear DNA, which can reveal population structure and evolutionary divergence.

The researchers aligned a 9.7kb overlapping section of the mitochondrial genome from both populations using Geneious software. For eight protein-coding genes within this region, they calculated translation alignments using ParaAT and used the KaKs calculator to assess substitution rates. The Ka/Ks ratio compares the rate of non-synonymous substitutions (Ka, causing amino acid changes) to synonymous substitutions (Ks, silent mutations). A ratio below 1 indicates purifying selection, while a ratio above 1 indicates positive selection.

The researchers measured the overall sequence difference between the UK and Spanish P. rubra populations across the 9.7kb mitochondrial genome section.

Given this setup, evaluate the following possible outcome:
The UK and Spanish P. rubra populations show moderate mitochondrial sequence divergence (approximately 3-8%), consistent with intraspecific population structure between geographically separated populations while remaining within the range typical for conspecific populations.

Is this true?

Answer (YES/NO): NO